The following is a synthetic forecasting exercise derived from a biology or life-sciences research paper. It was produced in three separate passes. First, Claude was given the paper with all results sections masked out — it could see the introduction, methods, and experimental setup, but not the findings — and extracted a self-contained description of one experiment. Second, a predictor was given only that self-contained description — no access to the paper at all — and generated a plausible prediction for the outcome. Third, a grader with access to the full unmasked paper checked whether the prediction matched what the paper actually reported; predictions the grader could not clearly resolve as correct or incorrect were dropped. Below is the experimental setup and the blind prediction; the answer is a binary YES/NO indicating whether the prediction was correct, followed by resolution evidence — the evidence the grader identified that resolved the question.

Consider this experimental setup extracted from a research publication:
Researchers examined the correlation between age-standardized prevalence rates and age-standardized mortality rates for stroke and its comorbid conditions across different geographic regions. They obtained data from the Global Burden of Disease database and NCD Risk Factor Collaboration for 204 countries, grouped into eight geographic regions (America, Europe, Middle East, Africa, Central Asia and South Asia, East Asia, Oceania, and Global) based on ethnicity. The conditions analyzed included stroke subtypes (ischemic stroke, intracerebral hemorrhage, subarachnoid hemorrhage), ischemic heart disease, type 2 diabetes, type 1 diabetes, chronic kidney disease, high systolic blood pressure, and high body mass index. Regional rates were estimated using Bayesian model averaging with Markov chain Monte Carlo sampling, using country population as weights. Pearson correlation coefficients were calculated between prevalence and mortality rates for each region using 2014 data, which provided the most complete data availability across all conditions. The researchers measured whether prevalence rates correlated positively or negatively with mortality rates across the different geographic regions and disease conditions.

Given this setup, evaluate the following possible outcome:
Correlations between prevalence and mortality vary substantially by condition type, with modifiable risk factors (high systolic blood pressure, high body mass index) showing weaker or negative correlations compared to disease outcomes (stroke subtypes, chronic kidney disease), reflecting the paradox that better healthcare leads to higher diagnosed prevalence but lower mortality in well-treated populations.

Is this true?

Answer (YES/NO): NO